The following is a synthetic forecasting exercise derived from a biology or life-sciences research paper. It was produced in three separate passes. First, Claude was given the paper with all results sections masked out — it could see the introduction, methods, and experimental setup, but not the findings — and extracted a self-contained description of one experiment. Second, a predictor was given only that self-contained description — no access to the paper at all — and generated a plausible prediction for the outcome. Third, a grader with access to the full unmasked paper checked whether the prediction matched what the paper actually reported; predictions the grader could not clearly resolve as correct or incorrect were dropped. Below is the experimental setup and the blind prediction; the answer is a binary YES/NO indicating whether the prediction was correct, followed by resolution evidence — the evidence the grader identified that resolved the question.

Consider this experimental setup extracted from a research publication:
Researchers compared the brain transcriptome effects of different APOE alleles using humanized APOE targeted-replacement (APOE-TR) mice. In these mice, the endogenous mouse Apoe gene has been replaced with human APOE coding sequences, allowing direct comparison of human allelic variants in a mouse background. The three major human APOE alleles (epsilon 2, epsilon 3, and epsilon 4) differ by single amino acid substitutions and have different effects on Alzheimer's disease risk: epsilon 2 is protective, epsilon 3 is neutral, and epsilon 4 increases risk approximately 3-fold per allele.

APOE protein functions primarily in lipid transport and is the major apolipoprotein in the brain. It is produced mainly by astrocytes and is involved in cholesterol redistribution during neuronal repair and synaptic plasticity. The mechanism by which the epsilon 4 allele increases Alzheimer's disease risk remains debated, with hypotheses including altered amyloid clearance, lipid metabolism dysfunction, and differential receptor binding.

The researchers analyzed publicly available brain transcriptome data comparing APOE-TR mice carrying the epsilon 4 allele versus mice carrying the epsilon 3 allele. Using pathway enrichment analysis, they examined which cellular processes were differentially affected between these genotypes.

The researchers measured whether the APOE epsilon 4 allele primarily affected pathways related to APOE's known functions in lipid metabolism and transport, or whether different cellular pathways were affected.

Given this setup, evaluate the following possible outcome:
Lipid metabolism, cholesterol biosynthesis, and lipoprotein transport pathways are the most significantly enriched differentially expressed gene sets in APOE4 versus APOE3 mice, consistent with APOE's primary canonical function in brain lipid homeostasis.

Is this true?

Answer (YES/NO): NO